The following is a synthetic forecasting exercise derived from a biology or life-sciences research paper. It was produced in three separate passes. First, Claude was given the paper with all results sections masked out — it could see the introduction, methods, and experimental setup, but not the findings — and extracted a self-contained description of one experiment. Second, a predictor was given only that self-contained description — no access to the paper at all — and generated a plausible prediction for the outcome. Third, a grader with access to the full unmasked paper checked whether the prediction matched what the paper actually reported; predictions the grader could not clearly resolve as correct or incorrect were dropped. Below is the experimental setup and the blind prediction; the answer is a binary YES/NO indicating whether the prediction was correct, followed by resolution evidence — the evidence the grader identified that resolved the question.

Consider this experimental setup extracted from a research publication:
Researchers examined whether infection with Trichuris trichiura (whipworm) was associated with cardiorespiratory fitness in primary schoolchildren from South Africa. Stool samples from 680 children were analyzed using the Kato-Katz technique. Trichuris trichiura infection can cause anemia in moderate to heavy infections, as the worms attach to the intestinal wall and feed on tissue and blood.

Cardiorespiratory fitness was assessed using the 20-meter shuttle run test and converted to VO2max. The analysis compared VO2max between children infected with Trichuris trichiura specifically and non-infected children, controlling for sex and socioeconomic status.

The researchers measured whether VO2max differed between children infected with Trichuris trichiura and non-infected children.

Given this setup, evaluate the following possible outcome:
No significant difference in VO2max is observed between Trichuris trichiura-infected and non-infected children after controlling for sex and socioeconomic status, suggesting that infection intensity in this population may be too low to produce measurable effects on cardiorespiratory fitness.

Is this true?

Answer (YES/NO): NO